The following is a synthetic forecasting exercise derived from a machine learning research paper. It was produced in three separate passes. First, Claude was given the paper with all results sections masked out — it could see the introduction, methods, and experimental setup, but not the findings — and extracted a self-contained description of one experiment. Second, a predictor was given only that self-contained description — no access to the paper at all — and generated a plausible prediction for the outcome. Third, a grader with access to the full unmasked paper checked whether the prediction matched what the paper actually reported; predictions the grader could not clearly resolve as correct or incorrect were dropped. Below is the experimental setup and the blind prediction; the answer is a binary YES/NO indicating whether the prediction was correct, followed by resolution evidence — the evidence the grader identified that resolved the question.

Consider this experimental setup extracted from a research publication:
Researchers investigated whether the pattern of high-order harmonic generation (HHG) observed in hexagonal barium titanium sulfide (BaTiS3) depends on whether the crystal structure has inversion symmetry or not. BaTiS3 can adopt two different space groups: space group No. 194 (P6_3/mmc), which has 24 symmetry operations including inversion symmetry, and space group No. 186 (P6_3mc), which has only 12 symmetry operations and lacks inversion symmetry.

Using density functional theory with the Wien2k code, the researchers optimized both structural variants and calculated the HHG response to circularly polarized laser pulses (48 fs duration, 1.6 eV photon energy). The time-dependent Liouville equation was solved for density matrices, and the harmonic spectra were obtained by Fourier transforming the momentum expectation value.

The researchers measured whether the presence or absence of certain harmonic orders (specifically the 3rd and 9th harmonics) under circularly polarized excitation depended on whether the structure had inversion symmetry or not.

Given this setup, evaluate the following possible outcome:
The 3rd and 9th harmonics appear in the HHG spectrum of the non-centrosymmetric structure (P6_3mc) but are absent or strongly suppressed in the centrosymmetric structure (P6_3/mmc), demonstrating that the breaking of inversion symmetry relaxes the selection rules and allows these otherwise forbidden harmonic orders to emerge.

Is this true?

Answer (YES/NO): NO